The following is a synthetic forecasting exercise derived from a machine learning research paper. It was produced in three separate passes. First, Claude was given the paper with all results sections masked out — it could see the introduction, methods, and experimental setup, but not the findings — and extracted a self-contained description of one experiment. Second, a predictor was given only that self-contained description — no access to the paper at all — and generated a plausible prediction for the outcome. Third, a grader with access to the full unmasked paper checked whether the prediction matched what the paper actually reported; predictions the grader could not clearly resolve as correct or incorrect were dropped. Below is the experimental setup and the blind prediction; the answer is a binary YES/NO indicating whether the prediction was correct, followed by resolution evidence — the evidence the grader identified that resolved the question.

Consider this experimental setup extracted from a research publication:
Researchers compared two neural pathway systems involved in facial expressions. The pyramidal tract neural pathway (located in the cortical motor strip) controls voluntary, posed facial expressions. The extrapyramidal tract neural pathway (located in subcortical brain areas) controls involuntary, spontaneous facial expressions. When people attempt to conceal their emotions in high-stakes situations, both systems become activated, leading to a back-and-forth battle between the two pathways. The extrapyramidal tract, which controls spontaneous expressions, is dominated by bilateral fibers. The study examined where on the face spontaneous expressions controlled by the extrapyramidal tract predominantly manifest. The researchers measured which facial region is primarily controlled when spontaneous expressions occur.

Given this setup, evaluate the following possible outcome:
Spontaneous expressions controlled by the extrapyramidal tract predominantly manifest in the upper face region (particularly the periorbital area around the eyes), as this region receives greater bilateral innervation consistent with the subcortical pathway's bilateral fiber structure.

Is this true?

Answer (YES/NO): YES